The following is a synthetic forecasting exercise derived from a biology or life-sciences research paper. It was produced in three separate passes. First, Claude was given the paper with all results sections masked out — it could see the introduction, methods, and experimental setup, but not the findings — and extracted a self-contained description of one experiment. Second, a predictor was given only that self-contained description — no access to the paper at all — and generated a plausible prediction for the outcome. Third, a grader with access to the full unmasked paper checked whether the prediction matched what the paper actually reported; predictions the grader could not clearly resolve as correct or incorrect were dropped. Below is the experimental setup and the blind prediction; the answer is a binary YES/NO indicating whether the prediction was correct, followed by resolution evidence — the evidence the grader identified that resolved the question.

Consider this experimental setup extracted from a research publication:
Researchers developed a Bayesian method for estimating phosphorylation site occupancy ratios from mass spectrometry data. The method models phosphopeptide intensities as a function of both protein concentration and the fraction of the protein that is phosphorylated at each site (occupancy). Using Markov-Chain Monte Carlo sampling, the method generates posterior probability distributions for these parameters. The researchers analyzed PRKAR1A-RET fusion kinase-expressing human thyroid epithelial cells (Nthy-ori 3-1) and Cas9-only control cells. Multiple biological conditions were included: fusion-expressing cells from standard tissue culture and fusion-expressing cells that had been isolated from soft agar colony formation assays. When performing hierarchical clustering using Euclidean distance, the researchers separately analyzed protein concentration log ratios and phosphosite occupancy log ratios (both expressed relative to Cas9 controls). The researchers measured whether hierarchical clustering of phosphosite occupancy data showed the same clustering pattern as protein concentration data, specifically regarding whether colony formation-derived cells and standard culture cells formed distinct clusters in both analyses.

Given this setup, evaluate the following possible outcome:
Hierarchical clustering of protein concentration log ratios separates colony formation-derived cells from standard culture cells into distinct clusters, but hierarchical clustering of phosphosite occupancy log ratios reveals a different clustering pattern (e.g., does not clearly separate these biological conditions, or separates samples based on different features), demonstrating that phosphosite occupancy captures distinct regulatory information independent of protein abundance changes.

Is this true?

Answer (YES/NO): NO